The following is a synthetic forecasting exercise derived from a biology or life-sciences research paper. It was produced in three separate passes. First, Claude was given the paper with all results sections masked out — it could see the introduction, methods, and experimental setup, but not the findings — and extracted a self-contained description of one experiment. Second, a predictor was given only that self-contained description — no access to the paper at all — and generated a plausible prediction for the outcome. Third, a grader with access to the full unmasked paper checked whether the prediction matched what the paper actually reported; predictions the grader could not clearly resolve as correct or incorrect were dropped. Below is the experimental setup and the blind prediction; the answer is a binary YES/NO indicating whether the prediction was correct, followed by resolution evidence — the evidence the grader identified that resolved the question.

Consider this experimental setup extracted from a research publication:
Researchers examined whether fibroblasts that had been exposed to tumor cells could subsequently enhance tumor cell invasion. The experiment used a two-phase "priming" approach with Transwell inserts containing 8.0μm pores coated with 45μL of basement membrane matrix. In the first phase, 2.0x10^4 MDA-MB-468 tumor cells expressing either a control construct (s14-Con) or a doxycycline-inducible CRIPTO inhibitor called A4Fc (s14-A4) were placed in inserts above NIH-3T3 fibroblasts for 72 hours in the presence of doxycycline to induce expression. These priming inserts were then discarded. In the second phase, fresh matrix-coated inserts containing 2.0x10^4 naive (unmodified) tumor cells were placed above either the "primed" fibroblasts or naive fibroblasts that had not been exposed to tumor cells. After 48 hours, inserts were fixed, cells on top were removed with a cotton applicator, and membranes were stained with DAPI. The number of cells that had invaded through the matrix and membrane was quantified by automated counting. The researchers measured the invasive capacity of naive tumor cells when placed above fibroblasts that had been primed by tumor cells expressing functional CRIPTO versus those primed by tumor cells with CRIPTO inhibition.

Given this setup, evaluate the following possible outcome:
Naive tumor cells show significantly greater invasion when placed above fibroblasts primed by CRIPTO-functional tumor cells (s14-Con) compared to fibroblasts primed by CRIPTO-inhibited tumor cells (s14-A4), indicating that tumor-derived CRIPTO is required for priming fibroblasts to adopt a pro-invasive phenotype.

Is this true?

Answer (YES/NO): YES